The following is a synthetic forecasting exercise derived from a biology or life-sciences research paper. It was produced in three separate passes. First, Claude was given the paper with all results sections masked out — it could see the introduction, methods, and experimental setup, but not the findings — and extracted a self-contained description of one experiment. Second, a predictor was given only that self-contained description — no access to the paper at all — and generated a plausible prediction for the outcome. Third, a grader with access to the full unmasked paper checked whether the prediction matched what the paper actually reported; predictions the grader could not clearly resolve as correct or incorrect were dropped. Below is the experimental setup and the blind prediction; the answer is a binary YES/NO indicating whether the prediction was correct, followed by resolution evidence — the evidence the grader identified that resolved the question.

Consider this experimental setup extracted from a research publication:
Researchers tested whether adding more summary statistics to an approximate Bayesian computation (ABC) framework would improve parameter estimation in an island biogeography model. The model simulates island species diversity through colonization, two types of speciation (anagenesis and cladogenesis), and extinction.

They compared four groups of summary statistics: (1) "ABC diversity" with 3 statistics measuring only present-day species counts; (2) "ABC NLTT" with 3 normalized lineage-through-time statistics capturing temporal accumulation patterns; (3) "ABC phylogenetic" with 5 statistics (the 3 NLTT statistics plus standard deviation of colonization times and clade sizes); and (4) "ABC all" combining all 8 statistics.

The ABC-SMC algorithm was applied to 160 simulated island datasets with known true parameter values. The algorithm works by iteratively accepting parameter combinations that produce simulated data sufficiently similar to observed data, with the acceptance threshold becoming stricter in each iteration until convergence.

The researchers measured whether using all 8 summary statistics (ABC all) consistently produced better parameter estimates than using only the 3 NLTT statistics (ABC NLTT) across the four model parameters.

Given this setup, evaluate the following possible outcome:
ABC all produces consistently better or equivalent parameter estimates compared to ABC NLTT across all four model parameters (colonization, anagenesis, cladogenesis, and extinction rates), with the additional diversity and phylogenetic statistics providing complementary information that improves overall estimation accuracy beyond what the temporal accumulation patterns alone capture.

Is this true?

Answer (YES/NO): NO